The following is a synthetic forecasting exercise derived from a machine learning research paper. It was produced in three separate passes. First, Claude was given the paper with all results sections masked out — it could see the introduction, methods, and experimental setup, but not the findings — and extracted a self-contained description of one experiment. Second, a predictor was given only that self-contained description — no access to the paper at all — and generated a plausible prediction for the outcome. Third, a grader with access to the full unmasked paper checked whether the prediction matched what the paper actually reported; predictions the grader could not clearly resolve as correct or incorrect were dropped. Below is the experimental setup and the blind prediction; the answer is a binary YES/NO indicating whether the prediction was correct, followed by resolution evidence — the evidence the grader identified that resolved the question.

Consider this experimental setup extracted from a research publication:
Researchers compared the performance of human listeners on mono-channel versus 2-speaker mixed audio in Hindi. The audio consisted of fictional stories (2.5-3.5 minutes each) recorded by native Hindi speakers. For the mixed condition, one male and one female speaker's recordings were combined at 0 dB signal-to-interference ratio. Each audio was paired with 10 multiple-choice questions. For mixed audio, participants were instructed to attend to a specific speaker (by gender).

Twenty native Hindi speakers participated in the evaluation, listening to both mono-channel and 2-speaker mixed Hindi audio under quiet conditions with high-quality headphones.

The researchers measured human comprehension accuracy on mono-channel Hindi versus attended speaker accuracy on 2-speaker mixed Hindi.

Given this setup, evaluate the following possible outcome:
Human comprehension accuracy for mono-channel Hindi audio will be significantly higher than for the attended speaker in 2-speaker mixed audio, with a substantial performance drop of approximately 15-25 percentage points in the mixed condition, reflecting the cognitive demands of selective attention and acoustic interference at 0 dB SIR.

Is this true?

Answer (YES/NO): NO